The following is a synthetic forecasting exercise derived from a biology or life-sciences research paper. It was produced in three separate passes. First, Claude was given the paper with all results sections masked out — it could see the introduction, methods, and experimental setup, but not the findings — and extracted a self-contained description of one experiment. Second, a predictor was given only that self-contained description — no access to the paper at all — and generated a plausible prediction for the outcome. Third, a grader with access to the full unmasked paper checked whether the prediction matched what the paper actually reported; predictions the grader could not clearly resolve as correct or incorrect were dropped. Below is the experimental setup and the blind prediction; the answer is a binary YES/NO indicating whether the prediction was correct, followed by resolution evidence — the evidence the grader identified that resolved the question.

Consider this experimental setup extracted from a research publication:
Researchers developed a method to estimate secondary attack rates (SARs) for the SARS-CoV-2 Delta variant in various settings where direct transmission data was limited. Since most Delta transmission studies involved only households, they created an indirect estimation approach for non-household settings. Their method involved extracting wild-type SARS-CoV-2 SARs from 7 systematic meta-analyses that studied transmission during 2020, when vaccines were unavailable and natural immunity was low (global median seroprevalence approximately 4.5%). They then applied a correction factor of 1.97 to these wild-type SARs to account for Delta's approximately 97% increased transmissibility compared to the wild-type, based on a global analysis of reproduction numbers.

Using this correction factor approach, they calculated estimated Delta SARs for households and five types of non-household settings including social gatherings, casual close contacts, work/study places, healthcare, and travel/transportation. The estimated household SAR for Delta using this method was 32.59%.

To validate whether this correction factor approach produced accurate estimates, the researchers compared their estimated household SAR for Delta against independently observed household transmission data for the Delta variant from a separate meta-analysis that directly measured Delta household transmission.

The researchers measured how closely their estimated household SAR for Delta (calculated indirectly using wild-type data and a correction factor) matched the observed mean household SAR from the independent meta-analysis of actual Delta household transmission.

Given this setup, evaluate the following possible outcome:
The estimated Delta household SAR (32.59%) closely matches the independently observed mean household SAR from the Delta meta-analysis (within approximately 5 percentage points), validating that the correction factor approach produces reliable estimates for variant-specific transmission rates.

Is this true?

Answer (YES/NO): YES